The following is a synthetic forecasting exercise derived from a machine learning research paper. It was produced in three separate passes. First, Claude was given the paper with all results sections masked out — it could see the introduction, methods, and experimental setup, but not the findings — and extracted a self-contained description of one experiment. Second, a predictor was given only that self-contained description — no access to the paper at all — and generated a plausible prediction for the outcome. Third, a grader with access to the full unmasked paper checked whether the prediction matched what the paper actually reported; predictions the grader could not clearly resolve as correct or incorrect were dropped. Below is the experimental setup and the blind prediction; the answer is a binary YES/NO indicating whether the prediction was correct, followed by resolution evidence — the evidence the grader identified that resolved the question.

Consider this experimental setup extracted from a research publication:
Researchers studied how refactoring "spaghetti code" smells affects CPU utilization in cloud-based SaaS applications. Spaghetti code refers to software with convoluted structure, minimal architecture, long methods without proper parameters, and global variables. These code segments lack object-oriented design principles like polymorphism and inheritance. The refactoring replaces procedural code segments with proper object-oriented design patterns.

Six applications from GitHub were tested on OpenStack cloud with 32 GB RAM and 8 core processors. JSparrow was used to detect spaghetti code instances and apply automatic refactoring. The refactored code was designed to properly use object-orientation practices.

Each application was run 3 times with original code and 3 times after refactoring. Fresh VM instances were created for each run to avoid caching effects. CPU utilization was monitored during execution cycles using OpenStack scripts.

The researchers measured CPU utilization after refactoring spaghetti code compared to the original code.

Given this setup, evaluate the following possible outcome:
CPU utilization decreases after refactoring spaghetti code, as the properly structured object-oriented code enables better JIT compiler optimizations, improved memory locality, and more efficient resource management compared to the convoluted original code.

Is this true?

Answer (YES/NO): YES